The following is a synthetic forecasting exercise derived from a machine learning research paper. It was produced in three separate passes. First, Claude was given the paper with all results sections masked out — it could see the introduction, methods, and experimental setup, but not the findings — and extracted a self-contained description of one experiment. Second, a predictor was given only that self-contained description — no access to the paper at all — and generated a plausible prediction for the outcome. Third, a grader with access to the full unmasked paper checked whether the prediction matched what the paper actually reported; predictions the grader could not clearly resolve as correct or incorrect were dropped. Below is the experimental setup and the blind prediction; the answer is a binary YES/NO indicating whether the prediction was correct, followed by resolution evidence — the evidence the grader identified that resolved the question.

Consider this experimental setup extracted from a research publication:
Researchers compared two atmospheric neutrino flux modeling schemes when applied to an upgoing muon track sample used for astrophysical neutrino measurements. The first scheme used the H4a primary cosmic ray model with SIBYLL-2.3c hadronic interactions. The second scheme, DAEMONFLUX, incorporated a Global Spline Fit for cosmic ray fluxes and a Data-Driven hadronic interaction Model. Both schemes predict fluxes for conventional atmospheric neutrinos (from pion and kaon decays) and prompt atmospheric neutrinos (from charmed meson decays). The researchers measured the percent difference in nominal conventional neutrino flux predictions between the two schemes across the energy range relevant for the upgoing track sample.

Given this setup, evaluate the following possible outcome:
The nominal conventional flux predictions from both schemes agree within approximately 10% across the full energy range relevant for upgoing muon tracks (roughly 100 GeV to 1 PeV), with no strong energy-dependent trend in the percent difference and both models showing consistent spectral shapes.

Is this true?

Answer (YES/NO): NO